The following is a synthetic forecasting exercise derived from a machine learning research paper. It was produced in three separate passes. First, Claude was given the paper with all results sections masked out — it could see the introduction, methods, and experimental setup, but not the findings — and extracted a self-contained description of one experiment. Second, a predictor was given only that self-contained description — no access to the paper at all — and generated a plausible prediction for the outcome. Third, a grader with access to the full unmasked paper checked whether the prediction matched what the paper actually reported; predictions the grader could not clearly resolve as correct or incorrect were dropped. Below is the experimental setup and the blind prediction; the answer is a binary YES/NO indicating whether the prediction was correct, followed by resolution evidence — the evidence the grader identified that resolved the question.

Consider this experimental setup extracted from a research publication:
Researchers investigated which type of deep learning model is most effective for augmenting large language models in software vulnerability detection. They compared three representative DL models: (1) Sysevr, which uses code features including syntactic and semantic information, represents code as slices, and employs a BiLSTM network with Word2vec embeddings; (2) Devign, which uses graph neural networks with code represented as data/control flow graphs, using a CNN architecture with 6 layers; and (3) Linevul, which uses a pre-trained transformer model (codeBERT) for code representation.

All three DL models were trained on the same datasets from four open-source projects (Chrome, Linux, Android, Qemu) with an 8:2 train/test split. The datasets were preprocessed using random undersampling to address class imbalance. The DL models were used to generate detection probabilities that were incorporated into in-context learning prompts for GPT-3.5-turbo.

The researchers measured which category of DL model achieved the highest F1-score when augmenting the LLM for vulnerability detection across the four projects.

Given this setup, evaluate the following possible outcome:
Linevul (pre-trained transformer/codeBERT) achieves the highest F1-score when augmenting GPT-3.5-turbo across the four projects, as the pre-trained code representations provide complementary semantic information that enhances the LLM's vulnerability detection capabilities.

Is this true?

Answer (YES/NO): YES